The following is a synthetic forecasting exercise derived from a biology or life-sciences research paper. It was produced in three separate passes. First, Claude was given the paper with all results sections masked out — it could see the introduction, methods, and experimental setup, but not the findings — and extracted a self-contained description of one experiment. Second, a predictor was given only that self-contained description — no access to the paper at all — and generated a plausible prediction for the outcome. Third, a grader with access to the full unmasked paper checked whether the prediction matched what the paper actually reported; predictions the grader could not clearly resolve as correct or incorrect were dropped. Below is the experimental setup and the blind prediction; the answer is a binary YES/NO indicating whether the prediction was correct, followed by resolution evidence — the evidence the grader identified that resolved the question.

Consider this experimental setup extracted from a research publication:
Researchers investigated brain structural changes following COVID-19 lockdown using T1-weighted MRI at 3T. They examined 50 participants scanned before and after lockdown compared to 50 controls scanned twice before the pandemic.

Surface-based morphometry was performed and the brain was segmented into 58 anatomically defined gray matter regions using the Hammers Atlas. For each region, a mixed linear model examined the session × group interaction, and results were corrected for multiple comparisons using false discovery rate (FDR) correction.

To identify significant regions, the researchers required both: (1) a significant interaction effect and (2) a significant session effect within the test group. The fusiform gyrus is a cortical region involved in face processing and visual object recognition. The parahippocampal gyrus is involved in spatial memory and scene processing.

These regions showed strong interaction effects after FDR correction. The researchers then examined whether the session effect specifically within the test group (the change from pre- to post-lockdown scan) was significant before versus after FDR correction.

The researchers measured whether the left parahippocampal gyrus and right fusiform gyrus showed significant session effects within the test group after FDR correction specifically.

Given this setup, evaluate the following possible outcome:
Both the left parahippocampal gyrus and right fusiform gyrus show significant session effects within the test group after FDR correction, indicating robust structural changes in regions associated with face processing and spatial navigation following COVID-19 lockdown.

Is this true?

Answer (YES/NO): NO